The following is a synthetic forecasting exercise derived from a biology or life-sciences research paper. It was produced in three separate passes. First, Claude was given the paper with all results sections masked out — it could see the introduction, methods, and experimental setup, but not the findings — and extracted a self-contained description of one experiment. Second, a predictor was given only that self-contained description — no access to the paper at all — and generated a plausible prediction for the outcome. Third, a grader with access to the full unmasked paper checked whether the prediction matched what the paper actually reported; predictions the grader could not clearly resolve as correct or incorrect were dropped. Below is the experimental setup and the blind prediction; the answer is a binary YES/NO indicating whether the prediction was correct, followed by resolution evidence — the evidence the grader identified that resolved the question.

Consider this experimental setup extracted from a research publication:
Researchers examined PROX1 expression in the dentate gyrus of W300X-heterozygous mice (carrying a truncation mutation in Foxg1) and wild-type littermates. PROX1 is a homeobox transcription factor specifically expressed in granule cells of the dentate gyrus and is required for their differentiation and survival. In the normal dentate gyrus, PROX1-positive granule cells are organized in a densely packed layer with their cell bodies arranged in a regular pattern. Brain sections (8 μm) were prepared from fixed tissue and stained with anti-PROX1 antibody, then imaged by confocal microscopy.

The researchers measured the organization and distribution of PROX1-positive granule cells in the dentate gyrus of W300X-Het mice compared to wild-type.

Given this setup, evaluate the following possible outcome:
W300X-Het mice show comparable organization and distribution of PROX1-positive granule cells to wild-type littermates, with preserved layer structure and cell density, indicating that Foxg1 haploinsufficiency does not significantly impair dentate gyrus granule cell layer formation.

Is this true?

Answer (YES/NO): NO